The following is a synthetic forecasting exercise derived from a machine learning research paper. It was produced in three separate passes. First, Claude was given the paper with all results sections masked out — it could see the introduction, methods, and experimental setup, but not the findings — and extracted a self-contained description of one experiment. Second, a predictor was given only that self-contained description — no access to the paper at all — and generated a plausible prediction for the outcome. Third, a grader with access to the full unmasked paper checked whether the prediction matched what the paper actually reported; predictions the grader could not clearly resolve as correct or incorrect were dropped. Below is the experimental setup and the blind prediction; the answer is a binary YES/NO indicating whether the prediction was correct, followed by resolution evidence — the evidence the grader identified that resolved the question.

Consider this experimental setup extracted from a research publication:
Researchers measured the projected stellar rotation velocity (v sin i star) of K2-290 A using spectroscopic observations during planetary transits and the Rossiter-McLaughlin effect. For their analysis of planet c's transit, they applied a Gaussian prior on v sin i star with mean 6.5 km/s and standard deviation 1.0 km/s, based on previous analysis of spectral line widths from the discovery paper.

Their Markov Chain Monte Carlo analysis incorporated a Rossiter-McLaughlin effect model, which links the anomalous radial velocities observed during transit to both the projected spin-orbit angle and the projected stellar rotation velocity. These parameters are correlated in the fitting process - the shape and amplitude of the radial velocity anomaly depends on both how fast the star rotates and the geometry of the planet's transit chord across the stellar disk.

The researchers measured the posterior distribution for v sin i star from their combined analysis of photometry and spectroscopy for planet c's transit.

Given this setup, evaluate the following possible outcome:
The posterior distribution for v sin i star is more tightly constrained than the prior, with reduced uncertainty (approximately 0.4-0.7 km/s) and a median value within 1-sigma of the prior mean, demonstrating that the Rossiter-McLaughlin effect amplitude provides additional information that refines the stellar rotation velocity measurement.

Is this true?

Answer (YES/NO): YES